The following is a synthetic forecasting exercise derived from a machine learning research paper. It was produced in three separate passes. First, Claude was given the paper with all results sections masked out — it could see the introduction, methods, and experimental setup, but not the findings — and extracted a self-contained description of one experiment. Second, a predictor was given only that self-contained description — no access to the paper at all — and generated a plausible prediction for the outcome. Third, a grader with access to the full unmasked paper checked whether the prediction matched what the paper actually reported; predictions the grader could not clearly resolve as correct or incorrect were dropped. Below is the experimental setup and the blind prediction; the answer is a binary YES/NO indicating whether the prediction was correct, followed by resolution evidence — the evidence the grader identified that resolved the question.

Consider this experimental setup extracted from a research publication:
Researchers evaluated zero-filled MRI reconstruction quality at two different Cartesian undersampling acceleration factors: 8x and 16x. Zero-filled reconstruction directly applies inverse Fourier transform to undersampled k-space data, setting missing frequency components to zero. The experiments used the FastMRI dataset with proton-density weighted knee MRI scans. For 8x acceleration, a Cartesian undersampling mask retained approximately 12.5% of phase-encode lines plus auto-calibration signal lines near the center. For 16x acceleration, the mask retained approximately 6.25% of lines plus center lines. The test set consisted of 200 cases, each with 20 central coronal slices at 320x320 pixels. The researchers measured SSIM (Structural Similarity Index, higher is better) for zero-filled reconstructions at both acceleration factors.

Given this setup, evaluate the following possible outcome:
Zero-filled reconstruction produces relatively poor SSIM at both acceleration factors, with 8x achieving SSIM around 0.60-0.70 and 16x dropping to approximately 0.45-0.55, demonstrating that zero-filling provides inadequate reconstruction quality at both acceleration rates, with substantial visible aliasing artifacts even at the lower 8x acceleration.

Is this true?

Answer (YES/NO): NO